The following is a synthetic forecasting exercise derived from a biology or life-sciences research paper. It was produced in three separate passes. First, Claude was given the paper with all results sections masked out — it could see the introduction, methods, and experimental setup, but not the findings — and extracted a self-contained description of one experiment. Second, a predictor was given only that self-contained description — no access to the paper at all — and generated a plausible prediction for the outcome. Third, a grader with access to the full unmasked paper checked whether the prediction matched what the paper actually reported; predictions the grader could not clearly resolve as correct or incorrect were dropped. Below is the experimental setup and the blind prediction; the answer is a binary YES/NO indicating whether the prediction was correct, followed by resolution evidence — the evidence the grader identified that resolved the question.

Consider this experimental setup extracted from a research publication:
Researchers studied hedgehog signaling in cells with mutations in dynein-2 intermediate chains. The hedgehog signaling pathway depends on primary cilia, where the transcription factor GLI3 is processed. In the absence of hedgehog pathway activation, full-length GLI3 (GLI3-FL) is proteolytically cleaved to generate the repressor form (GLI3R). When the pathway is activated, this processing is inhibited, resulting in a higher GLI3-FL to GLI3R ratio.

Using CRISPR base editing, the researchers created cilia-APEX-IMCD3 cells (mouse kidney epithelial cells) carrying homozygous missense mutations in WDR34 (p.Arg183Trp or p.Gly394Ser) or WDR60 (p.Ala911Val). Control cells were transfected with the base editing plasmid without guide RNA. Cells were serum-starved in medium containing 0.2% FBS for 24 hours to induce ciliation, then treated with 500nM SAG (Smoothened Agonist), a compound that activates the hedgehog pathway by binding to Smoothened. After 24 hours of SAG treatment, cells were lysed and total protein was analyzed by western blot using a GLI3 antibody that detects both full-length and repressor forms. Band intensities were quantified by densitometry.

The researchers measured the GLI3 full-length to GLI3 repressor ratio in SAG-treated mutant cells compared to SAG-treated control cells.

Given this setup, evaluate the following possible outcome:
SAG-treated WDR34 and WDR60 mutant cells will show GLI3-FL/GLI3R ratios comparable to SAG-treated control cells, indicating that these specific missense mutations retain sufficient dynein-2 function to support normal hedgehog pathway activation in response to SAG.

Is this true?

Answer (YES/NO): NO